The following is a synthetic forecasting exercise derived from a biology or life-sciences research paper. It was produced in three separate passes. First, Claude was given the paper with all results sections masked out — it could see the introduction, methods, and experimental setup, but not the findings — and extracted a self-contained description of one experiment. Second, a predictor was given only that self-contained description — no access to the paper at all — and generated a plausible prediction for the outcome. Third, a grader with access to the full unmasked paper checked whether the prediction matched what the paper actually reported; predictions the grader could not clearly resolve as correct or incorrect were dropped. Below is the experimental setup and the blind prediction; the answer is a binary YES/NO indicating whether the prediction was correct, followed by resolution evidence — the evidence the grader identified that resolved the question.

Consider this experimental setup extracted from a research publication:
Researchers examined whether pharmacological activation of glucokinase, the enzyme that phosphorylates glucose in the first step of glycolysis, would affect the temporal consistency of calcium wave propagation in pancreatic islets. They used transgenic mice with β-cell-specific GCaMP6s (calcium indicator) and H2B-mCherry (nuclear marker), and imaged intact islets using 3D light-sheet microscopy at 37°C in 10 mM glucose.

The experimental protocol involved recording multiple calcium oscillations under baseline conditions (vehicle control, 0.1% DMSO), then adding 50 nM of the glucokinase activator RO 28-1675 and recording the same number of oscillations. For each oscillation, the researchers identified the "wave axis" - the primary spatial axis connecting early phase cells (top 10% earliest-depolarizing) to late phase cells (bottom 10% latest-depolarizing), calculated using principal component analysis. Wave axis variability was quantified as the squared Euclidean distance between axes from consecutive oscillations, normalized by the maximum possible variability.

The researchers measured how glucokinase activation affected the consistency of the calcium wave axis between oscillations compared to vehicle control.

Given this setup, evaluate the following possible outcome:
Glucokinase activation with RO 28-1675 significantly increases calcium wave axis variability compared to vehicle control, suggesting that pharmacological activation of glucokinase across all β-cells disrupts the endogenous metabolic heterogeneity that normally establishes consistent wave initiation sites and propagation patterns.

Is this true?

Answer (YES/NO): NO